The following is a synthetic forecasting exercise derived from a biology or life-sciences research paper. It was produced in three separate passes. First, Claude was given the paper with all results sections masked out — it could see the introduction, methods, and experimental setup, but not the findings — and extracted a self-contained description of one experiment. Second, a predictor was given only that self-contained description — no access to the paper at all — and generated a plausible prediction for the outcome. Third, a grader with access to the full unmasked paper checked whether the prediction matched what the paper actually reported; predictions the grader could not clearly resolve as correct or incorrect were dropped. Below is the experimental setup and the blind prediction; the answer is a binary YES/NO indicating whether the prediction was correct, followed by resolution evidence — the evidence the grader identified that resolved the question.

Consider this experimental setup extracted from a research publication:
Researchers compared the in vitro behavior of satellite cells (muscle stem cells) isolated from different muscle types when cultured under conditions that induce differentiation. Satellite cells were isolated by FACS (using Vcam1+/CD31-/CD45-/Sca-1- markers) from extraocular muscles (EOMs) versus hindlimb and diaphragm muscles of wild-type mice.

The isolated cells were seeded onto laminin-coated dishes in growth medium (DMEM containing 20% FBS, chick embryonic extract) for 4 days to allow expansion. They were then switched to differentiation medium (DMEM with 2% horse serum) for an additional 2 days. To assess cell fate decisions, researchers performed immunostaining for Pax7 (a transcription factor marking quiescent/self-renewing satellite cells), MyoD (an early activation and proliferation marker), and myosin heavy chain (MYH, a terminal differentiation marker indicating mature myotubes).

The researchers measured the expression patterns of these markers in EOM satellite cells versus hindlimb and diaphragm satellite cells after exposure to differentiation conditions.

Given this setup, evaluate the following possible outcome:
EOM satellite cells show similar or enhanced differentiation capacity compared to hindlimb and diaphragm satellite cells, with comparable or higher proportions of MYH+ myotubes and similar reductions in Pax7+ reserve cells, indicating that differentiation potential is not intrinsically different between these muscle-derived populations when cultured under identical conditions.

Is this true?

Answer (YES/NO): NO